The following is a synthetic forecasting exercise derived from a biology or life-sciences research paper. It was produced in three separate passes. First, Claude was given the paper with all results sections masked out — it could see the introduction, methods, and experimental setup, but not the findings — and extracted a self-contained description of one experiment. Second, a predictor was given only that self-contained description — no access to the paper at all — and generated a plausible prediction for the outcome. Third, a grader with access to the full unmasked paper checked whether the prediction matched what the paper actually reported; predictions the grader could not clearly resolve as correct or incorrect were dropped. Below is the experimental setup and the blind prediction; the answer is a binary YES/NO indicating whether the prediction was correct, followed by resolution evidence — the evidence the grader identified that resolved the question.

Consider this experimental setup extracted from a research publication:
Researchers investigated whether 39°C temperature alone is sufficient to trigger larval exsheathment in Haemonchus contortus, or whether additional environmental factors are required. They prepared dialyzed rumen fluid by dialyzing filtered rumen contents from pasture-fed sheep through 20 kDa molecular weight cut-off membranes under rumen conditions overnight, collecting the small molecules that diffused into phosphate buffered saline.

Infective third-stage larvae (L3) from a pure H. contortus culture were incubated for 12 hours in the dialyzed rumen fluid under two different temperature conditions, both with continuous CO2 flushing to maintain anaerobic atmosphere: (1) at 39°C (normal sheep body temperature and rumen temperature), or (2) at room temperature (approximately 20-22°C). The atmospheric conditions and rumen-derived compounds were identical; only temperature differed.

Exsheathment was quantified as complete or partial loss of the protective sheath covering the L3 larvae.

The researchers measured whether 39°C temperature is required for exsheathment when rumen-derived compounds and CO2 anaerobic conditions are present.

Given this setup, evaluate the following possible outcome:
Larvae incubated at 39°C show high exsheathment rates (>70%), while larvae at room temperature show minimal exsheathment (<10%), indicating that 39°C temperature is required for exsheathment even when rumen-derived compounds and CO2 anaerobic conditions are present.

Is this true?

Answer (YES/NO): NO